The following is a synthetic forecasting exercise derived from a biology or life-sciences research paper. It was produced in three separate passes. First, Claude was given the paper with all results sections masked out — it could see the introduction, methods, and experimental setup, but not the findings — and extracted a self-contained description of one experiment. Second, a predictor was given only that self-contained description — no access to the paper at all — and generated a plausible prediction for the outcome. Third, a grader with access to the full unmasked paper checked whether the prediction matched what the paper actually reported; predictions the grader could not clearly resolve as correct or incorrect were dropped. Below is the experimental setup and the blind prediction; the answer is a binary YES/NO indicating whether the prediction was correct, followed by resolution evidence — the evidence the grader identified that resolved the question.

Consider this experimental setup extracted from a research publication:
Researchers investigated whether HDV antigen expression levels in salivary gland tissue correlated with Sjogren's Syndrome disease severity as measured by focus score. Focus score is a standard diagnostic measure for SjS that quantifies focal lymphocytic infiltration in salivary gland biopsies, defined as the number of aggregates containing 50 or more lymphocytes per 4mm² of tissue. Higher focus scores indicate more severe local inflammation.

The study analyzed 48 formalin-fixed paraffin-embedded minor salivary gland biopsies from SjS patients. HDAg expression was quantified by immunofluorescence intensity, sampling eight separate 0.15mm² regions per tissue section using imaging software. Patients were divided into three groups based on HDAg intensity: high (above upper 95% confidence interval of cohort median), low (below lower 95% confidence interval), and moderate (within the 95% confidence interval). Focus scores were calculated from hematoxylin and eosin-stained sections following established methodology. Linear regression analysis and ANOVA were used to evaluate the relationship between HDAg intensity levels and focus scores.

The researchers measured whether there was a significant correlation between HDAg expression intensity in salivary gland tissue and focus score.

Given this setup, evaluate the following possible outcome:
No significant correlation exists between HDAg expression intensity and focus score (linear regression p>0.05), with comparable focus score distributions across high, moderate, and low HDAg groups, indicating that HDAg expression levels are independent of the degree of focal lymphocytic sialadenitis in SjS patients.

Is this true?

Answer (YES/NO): NO